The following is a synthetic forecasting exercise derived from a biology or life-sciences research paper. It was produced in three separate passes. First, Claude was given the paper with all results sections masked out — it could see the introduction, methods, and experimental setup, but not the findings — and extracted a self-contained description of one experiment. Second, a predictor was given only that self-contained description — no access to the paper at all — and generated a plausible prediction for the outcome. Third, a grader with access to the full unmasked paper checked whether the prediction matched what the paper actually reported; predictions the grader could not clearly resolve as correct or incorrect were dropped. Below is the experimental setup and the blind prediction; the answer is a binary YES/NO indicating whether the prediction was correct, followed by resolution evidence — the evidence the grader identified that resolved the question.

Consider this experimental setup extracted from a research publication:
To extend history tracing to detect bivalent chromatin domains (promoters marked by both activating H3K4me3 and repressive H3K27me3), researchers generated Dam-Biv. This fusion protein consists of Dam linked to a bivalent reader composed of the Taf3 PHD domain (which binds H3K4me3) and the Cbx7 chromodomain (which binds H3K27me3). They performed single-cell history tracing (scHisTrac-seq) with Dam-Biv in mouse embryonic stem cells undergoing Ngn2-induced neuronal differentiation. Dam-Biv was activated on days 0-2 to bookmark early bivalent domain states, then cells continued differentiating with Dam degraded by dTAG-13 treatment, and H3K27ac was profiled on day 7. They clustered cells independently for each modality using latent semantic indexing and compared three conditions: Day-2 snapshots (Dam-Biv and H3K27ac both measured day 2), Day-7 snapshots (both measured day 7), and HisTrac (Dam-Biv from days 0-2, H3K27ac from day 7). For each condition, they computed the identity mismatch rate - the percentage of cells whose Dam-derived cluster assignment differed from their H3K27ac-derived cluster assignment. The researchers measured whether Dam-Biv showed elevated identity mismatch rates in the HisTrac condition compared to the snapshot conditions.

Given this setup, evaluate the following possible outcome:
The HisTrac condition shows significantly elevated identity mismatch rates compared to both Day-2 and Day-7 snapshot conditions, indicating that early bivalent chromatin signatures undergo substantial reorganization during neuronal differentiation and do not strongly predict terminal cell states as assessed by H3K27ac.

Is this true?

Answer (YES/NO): NO